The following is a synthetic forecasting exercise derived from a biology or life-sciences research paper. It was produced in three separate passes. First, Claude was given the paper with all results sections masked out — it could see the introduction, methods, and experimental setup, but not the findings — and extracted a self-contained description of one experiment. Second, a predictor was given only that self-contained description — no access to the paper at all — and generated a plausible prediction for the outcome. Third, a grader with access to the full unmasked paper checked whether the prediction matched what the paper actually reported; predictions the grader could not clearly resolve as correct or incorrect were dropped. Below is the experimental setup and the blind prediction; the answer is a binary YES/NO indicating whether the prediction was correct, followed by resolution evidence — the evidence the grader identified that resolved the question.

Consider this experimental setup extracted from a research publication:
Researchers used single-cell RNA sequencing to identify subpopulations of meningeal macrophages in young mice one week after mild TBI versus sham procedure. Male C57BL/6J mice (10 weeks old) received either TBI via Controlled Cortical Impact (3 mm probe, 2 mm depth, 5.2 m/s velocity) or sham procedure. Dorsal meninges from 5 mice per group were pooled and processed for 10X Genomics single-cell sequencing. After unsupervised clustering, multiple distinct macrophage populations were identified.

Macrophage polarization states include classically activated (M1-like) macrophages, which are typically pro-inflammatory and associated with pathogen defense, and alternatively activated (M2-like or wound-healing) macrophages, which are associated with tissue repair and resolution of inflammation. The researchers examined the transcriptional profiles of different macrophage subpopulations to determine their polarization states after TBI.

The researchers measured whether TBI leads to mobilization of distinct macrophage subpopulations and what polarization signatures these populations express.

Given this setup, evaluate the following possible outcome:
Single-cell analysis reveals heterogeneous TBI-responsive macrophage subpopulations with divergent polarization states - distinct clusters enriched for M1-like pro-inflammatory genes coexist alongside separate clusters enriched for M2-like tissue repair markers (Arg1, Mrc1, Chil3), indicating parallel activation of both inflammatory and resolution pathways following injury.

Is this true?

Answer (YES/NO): YES